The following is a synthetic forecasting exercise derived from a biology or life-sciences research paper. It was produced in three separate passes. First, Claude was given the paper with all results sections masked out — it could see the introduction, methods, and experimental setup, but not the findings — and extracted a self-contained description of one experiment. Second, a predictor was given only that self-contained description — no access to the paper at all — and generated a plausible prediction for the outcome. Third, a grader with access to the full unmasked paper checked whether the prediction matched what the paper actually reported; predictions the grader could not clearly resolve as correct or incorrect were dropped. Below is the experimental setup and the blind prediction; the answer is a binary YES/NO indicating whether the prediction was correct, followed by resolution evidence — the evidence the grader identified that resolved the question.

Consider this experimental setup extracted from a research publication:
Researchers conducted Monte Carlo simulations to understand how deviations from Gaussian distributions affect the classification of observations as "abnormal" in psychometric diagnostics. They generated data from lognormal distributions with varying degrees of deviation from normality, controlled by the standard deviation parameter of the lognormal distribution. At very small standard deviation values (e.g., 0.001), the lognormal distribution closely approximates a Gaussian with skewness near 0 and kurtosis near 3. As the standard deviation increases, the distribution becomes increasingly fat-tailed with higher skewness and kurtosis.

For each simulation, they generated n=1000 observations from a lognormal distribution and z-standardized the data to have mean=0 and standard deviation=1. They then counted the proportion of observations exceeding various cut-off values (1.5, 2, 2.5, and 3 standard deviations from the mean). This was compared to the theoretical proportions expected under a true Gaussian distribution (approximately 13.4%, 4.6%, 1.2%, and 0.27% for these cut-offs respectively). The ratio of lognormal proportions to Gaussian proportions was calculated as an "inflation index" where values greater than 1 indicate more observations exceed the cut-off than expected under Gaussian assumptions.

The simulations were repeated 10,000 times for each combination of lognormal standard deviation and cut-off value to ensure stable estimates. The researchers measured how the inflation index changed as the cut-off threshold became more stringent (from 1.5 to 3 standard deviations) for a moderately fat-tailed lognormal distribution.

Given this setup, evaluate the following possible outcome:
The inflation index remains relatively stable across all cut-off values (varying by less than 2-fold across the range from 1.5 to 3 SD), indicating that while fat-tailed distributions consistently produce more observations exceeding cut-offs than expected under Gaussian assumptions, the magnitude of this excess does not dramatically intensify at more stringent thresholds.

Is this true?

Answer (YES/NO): NO